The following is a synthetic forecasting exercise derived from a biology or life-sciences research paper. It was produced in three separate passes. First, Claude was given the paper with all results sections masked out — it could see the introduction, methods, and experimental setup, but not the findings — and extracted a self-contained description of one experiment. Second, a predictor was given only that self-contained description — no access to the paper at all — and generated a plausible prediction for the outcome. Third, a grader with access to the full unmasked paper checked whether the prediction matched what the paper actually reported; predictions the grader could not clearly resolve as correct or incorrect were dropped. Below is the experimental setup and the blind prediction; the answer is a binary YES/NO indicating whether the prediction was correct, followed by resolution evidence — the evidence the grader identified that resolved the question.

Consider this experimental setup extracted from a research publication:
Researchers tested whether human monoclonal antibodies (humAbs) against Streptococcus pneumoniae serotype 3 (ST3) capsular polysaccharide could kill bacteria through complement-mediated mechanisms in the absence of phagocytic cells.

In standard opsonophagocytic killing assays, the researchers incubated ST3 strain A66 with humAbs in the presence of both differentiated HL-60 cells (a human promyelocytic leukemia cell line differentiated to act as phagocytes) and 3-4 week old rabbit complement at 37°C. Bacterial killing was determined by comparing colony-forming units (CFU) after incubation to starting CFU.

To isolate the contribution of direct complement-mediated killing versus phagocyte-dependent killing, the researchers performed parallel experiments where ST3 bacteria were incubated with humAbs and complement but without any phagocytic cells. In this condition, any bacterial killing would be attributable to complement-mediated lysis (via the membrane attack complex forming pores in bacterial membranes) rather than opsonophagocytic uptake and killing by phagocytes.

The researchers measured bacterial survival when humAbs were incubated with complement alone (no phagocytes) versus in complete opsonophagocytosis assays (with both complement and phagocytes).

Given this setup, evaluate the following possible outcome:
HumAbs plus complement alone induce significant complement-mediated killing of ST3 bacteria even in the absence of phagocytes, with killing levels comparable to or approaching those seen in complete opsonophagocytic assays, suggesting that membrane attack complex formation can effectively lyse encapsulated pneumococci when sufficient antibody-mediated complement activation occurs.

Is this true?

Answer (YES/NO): NO